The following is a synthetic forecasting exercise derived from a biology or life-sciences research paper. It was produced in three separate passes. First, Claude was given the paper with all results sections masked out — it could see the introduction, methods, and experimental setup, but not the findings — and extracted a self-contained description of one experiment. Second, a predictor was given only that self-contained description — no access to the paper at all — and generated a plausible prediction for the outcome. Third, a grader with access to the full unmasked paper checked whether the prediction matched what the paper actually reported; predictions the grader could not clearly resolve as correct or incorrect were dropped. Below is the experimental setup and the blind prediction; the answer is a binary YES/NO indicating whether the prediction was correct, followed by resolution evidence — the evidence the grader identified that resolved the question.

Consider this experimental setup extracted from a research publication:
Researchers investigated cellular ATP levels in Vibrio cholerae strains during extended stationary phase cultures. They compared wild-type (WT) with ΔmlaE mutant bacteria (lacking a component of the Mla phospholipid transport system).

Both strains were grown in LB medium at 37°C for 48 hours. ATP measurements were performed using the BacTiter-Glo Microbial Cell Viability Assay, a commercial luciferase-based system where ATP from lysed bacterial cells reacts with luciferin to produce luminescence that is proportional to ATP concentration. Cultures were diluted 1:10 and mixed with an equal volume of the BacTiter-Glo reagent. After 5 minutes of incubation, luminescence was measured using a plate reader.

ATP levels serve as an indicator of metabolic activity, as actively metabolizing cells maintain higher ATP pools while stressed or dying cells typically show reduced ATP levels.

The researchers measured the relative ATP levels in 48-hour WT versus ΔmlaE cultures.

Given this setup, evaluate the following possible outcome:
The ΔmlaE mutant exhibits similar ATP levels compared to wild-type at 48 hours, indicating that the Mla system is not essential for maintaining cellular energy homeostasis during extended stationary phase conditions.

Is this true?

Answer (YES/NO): NO